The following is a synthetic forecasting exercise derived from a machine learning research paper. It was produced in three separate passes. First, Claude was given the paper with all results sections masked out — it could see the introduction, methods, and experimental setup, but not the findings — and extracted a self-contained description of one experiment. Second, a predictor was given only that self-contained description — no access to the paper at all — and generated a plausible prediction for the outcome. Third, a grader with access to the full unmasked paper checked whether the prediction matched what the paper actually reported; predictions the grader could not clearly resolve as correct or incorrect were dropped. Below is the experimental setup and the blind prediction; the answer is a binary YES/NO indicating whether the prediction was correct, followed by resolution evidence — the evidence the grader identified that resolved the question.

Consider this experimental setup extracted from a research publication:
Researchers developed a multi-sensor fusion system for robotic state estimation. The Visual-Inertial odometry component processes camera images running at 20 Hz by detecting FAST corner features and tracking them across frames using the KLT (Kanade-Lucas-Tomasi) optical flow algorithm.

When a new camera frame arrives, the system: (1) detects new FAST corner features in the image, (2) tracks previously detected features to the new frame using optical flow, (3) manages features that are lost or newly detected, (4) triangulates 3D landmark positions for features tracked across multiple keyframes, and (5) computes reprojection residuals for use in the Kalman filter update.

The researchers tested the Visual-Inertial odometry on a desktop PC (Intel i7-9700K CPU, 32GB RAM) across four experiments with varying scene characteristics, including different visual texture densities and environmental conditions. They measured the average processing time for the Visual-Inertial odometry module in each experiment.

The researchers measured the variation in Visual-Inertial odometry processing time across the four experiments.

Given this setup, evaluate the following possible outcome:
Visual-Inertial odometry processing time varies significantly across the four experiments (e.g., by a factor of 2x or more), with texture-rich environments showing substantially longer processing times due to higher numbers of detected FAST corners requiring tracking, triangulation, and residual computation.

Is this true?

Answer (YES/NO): NO